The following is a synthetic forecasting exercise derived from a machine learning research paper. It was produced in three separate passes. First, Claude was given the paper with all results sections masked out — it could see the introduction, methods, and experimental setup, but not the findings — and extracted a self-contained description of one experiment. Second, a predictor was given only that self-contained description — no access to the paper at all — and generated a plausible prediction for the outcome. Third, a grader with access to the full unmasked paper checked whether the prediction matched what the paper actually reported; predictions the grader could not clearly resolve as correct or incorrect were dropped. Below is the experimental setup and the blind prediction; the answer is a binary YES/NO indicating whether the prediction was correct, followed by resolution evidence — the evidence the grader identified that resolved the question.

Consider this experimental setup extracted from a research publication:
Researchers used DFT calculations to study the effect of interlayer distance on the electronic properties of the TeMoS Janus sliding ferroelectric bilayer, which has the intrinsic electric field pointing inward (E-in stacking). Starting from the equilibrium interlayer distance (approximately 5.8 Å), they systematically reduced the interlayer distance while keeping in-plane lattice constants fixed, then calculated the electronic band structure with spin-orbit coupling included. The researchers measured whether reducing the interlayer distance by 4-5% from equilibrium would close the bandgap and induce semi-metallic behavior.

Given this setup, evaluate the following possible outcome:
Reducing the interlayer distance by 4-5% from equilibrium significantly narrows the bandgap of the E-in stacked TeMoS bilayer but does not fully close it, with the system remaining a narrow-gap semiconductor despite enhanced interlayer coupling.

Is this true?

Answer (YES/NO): NO